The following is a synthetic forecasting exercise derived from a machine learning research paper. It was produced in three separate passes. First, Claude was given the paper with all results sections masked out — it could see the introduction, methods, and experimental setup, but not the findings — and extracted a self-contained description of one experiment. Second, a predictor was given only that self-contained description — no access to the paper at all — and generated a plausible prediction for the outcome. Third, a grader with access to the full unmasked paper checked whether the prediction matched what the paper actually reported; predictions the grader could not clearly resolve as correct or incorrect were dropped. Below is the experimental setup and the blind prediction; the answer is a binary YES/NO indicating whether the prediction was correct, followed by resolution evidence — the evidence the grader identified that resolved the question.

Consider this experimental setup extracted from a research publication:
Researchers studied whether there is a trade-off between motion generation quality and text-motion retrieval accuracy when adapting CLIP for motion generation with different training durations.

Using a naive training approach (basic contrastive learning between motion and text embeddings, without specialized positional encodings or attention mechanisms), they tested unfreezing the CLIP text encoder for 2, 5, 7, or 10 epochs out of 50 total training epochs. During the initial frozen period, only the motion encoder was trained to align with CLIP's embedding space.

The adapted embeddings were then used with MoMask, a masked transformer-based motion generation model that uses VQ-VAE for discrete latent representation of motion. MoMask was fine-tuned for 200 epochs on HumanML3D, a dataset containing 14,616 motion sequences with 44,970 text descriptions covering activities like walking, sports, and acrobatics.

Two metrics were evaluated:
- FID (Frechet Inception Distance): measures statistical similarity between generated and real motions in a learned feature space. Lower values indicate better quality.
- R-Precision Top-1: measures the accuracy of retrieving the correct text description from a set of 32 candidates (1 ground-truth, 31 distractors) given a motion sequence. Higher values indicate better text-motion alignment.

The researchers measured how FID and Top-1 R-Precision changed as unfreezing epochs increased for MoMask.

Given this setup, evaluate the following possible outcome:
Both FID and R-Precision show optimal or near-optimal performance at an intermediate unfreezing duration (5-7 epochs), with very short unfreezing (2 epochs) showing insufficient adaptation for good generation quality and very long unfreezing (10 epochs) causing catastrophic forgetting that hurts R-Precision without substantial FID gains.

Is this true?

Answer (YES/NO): NO